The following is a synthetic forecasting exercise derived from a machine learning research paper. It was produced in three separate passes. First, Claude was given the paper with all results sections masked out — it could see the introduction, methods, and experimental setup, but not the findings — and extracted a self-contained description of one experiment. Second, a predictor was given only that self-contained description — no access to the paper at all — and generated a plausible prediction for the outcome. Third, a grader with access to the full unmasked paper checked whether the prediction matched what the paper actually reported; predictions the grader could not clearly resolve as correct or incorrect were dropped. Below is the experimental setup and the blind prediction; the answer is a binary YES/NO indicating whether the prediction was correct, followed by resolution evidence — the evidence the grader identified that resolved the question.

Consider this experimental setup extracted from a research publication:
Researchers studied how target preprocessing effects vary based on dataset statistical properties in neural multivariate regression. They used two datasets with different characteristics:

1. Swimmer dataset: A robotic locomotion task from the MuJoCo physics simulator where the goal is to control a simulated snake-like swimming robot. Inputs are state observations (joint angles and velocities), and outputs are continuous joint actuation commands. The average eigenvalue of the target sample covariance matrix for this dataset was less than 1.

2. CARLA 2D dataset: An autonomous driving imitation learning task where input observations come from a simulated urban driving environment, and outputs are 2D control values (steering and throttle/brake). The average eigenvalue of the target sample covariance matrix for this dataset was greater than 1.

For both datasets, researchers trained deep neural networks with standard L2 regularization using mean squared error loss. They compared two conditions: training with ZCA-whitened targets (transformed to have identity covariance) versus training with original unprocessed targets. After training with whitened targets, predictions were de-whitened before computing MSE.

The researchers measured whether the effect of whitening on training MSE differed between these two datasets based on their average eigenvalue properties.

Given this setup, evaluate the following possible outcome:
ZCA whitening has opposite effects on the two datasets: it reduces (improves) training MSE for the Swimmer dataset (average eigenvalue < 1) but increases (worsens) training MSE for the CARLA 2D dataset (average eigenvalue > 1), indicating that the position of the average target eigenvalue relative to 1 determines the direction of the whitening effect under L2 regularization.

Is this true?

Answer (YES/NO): YES